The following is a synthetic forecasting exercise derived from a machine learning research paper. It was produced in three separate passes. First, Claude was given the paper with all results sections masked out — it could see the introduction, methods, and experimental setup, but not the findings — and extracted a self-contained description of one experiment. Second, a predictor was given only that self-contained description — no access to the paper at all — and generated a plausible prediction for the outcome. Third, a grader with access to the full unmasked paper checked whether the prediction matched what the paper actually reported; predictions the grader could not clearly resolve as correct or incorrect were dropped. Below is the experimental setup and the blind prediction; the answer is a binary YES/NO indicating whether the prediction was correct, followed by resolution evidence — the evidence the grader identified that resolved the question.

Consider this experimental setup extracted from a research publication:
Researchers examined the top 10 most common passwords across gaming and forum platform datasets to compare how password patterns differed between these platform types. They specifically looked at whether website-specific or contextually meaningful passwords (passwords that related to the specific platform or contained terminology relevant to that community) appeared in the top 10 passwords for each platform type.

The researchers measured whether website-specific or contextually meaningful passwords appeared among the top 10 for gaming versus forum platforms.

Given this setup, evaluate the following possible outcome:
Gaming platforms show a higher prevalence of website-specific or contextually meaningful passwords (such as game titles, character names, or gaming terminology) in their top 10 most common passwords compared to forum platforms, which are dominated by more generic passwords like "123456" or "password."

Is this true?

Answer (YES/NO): NO